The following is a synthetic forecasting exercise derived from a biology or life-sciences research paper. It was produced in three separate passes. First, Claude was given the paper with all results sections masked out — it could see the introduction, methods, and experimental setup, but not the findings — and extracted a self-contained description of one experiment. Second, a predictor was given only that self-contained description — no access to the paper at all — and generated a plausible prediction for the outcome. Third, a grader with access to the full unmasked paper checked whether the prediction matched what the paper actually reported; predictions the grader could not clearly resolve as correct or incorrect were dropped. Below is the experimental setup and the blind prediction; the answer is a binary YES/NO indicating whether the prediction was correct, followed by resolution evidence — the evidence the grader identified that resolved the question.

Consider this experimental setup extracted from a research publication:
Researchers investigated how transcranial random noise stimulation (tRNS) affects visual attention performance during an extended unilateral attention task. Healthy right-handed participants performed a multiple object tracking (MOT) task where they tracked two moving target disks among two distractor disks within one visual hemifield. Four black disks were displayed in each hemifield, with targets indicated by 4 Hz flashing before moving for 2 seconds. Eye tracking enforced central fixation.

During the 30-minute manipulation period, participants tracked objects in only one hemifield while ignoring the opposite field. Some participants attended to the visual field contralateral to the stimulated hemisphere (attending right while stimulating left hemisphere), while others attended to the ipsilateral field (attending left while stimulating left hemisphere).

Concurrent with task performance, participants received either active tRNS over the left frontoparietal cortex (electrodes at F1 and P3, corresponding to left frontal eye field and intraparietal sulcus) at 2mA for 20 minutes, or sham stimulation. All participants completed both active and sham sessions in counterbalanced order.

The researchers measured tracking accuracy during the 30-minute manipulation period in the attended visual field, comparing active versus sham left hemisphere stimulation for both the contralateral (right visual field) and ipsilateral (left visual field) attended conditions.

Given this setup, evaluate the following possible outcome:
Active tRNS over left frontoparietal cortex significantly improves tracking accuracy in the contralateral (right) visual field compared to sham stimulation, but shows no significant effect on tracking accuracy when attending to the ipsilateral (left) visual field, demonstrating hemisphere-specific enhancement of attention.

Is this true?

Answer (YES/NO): NO